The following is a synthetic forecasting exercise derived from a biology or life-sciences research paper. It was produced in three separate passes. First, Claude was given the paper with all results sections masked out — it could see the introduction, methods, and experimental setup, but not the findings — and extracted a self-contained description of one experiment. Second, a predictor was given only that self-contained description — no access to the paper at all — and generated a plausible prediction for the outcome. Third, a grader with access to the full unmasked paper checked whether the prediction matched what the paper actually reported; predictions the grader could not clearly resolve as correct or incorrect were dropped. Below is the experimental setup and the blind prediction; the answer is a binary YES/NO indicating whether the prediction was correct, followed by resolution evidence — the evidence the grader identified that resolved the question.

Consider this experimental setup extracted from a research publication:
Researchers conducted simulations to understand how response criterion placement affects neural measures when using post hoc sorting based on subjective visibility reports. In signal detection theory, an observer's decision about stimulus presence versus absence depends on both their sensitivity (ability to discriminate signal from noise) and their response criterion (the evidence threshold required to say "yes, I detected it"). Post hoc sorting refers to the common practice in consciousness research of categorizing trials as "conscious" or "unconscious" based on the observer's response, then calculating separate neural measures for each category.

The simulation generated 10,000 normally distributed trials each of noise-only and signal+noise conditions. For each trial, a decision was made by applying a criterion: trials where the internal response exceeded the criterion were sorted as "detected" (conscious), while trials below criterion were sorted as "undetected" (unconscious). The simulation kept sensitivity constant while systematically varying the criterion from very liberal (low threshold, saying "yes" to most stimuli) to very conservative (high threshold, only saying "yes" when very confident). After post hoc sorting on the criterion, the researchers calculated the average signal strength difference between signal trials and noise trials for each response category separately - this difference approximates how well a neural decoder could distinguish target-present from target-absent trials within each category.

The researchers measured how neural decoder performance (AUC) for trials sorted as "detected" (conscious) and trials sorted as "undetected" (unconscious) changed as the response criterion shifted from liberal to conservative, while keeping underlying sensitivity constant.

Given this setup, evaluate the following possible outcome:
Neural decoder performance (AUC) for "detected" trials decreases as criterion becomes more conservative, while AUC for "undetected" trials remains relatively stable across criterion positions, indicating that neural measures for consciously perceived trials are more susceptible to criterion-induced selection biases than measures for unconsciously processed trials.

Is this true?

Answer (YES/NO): NO